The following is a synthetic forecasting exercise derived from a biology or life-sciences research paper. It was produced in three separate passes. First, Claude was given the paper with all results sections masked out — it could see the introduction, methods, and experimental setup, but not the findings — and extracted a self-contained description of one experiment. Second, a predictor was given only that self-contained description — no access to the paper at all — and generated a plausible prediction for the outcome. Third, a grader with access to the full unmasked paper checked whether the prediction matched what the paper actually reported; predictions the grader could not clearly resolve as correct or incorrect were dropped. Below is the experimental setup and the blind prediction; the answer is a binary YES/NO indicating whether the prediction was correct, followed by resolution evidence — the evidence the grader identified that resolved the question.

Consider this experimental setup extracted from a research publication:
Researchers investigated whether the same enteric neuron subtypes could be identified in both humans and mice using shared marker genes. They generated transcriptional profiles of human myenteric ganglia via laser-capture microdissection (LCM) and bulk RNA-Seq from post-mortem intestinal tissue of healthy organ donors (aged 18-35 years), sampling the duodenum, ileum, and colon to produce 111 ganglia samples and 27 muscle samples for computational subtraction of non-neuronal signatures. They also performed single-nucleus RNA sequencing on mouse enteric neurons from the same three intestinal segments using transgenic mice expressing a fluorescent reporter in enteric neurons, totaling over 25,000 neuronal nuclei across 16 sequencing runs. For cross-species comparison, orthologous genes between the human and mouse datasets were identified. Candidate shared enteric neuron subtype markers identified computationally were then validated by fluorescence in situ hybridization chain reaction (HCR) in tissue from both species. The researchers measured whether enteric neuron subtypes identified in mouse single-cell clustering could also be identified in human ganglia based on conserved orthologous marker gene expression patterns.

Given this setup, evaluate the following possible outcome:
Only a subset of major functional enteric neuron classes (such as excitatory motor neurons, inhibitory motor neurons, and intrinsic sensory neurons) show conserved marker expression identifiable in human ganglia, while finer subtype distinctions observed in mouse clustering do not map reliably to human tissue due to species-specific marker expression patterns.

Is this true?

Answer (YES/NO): YES